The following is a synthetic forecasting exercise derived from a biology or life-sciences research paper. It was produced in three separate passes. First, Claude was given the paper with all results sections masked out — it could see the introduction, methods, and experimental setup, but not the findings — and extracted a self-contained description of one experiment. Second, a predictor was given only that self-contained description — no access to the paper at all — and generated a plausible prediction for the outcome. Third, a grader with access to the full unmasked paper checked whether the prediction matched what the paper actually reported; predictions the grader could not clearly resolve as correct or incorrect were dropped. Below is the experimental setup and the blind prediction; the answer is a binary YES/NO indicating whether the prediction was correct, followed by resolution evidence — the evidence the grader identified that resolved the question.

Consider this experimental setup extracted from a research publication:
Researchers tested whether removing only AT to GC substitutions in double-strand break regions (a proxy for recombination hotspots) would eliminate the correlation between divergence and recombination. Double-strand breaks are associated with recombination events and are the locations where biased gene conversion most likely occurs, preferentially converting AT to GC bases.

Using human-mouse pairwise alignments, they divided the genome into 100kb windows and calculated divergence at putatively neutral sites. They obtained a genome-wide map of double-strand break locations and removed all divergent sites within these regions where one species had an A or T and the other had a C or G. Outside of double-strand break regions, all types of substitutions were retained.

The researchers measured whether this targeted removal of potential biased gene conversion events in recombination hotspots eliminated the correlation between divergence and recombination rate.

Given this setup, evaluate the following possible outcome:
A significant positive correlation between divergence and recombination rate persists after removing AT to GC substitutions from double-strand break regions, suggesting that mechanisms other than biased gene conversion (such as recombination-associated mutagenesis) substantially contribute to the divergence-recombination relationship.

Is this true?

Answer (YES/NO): NO